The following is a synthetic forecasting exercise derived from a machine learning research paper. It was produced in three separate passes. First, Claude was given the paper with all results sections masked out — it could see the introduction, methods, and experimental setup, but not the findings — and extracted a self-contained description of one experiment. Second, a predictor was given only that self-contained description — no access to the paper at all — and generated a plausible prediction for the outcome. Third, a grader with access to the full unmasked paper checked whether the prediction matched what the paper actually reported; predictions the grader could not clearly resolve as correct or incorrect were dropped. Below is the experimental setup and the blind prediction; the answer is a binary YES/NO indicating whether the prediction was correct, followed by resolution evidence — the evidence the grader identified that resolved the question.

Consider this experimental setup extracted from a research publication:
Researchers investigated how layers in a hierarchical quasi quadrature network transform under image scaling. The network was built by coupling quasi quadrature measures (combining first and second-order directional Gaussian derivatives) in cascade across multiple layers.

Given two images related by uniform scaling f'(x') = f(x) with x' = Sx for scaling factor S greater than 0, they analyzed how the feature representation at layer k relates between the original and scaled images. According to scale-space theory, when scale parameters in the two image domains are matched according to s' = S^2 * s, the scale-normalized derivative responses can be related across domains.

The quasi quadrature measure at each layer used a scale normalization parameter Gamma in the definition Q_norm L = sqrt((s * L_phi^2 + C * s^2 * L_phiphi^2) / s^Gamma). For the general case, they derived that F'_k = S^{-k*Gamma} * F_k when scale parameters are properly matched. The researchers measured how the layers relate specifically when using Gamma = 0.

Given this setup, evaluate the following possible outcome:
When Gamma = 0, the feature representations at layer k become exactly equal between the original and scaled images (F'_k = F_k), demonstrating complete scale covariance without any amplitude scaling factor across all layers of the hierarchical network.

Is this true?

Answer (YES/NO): YES